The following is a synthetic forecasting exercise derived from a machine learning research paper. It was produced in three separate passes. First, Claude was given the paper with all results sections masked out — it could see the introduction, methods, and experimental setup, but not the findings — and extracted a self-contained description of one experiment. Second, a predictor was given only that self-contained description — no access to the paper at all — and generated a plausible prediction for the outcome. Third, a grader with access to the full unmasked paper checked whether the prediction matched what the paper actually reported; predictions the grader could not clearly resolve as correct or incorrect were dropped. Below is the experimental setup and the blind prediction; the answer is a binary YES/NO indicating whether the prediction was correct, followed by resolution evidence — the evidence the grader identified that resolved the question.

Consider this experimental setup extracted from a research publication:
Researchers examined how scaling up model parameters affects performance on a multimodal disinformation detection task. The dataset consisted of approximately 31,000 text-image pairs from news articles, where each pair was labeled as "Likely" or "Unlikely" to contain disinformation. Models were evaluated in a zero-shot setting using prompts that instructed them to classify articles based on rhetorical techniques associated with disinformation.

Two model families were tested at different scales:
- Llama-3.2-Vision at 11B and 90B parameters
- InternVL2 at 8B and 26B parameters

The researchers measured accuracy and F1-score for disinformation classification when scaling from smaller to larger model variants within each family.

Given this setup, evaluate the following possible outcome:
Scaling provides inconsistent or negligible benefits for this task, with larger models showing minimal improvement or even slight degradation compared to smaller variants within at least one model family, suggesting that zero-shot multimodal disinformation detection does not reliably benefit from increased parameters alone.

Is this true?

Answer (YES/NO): NO